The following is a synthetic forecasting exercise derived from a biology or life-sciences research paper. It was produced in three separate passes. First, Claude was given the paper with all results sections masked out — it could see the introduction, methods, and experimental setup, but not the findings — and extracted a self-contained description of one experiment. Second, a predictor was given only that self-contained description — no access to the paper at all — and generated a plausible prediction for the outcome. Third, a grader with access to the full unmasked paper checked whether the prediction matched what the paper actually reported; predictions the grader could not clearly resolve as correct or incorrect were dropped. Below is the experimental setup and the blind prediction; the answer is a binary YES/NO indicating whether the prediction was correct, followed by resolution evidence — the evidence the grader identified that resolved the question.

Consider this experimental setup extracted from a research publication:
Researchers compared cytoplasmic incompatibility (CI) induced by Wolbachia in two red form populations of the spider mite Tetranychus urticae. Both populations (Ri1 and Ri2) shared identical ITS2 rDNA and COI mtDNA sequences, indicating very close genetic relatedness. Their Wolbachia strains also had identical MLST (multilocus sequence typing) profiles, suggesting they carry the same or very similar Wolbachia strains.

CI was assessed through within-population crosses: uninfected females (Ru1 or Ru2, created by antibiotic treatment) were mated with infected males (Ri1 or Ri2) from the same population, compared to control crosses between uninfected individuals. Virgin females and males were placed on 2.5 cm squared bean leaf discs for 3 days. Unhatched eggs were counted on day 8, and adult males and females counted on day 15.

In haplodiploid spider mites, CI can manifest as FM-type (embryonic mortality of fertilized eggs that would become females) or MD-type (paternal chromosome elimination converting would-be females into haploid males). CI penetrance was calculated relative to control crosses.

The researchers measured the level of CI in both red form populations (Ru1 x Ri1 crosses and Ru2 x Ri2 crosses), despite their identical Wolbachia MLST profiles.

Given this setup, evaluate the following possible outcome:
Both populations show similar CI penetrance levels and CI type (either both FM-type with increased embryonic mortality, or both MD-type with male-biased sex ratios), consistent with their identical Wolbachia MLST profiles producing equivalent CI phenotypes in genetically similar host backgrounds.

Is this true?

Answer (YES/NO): NO